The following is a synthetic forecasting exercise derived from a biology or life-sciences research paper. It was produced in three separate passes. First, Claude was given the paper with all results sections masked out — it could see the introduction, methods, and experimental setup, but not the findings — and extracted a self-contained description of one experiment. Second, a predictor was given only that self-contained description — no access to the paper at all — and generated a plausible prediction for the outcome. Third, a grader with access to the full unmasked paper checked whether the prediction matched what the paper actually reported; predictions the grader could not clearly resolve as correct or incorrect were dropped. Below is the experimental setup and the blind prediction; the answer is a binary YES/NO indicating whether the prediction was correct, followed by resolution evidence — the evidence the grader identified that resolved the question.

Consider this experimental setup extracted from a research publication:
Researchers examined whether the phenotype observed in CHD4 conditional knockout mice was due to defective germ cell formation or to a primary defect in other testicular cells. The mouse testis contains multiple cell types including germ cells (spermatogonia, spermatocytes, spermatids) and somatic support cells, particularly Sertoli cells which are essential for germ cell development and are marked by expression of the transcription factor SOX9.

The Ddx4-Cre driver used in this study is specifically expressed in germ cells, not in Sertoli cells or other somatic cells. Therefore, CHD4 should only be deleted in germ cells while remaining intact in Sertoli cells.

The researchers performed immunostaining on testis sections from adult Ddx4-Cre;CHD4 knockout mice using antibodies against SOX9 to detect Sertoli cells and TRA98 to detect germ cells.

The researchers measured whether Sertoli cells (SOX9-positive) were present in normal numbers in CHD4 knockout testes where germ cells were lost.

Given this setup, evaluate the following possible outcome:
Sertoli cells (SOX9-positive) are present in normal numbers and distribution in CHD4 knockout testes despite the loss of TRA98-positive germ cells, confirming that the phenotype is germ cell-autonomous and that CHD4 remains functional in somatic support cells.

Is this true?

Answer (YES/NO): YES